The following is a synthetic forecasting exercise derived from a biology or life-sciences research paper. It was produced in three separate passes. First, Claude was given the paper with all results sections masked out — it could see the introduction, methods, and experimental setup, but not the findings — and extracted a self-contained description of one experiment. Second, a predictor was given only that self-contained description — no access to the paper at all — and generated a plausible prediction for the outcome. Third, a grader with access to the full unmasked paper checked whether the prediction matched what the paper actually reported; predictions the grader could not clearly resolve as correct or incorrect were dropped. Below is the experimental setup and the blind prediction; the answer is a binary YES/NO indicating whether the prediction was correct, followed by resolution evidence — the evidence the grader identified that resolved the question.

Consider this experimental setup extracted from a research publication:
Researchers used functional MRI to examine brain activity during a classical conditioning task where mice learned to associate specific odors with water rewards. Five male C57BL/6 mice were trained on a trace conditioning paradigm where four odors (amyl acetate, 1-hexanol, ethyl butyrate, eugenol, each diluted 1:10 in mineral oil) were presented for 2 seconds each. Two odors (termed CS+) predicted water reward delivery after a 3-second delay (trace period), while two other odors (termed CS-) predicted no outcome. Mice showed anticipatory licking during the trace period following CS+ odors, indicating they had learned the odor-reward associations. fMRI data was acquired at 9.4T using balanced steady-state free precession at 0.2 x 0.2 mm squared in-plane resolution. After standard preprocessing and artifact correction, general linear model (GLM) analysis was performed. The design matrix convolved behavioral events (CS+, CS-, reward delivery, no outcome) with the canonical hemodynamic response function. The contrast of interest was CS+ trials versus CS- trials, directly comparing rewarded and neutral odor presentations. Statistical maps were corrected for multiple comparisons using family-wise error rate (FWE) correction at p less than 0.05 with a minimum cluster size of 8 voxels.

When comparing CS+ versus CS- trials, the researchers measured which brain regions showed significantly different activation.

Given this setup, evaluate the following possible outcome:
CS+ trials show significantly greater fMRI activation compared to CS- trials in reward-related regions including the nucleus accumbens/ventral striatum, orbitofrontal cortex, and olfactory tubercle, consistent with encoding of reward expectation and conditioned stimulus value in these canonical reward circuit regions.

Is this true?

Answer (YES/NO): NO